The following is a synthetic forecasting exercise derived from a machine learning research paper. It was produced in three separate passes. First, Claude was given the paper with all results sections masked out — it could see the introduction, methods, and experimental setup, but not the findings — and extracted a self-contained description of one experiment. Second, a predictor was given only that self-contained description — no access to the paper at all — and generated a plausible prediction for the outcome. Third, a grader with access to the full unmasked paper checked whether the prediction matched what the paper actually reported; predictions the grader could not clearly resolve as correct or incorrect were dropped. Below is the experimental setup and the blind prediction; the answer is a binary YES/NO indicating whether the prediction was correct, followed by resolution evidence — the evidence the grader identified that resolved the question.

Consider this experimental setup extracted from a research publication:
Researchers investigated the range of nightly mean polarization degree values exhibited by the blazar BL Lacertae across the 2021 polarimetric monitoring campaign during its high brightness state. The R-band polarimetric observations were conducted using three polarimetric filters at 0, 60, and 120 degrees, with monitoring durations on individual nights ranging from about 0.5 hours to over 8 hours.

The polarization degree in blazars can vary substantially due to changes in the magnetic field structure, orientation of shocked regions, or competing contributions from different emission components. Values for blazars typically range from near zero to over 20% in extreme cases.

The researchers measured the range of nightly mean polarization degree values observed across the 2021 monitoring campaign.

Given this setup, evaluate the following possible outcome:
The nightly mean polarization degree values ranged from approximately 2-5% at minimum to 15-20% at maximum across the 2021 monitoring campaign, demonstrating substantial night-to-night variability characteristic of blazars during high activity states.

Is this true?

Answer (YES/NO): YES